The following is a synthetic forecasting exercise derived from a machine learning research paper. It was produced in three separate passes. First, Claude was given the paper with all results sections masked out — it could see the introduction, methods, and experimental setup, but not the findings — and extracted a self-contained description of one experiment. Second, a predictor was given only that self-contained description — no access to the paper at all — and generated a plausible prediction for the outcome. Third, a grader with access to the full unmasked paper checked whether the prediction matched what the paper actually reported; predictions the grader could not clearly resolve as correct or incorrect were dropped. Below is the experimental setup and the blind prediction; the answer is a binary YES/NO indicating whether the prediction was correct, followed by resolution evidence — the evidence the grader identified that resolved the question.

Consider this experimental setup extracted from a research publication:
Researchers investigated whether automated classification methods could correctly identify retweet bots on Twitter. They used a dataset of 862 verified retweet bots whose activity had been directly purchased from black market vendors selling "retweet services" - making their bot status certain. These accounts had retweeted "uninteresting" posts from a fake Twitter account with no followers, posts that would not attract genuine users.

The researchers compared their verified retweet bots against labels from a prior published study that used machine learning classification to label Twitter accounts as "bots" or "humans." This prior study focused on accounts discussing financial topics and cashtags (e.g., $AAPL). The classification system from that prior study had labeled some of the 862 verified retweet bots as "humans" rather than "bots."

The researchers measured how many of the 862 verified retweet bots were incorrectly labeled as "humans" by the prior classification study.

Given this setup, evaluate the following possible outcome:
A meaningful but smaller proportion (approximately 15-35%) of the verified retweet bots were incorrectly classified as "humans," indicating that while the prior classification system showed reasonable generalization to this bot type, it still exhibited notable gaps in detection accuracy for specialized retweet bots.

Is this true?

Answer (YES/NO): YES